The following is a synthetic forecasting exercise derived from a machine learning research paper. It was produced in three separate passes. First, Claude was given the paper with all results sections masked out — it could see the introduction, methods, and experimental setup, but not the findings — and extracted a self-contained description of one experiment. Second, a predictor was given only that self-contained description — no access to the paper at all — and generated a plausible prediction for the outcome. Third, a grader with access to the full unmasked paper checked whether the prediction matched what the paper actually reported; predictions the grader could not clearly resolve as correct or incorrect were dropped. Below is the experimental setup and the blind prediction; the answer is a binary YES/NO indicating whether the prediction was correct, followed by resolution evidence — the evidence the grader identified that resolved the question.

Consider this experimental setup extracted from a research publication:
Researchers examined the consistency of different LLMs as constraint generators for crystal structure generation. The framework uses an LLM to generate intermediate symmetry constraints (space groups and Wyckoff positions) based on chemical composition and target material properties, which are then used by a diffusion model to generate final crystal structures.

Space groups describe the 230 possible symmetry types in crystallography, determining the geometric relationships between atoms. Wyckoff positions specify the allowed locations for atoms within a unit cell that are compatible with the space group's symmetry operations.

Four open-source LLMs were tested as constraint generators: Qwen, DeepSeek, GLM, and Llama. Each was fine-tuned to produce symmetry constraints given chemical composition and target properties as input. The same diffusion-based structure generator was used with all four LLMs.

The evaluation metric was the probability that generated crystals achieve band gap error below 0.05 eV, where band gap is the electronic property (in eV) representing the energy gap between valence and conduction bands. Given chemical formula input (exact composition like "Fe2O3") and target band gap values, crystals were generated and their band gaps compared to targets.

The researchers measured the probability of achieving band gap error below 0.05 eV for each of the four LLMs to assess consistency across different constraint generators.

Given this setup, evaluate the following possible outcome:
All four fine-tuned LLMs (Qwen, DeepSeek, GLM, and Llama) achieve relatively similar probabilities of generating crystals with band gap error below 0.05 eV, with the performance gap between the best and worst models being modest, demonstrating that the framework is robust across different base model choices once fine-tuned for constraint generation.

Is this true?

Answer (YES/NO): YES